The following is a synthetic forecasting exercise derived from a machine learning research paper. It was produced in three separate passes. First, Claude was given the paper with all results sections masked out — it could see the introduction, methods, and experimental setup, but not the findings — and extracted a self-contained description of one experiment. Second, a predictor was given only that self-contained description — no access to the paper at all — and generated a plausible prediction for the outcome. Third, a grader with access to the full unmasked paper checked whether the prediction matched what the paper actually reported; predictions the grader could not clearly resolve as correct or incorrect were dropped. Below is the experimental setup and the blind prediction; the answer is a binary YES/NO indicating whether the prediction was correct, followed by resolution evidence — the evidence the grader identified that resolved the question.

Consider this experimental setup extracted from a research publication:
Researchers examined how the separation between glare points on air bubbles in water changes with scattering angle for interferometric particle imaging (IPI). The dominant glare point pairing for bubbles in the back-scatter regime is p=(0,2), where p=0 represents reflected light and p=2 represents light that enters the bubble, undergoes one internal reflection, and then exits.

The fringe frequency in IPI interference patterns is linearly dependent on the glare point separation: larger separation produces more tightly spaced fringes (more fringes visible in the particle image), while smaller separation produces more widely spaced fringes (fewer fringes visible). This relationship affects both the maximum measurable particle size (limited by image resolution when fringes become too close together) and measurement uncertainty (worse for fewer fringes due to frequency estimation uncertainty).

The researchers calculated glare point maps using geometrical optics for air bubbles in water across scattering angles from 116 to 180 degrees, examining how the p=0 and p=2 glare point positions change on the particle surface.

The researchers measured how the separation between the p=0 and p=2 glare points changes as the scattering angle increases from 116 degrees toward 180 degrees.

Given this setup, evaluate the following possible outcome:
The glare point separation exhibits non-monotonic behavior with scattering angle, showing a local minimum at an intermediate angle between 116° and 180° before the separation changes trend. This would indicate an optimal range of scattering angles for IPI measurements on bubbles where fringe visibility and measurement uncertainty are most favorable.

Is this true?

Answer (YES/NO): NO